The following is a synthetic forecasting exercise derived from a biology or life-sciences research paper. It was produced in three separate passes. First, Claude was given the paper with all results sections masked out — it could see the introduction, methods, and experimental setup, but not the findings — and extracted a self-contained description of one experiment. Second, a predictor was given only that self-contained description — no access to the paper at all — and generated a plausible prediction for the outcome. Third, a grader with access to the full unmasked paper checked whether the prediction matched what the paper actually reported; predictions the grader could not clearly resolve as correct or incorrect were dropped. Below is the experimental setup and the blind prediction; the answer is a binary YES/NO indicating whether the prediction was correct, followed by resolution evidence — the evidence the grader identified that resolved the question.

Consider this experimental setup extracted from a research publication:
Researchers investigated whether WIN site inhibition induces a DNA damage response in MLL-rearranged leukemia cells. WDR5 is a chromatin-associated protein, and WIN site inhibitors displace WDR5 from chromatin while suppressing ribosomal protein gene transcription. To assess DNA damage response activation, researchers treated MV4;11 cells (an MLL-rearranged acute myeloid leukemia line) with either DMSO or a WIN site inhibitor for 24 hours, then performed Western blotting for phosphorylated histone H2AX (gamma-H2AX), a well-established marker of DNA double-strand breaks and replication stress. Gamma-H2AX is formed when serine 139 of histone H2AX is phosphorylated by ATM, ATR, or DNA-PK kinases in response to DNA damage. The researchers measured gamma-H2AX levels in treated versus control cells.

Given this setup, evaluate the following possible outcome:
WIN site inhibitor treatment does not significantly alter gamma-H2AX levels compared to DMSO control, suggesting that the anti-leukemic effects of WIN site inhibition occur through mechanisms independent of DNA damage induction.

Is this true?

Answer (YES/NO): NO